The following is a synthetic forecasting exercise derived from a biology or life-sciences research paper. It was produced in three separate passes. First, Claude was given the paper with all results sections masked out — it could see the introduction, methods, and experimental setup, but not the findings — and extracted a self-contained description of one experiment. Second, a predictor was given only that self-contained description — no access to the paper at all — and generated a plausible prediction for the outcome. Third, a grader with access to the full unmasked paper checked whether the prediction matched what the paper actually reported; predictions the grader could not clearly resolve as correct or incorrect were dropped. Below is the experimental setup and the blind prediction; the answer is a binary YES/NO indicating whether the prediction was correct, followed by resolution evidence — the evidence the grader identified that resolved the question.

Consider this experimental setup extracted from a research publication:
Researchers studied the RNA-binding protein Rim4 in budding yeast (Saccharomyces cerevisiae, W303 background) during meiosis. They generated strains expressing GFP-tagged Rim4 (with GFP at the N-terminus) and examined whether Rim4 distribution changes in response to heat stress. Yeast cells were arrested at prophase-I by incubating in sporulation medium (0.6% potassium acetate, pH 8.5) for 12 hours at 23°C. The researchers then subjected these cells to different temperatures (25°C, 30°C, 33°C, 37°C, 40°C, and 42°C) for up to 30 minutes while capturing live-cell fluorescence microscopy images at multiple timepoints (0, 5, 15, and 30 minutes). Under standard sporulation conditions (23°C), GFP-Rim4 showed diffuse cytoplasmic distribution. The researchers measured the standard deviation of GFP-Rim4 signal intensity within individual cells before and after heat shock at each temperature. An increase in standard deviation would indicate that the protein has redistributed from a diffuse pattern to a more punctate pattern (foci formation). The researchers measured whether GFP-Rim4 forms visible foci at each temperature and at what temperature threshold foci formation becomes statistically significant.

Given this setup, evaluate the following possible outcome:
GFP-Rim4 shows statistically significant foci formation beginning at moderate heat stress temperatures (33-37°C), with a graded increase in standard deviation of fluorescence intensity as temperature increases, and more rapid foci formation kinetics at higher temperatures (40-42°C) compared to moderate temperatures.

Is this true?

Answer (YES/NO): NO